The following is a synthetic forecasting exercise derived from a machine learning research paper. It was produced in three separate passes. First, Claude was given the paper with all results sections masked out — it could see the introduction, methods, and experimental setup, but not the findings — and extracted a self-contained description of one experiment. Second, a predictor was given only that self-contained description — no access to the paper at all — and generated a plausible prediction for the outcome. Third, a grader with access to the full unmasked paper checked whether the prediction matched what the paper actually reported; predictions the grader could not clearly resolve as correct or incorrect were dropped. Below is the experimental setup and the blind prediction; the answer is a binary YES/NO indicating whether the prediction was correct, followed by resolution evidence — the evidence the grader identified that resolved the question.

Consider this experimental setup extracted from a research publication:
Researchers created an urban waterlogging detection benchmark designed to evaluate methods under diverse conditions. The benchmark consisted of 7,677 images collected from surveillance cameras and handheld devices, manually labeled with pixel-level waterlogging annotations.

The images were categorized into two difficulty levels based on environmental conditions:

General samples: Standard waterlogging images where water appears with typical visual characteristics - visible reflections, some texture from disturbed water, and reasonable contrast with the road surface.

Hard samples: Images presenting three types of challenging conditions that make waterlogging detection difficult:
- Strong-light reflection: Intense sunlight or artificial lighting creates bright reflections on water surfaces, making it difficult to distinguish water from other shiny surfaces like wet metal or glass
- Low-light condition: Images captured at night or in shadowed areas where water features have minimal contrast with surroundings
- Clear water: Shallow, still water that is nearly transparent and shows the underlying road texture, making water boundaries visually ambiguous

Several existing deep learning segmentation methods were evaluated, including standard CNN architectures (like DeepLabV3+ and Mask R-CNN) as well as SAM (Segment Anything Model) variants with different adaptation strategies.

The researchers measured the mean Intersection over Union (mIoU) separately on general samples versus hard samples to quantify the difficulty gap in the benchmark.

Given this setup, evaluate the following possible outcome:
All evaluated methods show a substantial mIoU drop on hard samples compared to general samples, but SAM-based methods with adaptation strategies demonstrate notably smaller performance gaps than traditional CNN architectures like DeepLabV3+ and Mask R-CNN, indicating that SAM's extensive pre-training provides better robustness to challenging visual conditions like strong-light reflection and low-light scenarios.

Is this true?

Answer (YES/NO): NO